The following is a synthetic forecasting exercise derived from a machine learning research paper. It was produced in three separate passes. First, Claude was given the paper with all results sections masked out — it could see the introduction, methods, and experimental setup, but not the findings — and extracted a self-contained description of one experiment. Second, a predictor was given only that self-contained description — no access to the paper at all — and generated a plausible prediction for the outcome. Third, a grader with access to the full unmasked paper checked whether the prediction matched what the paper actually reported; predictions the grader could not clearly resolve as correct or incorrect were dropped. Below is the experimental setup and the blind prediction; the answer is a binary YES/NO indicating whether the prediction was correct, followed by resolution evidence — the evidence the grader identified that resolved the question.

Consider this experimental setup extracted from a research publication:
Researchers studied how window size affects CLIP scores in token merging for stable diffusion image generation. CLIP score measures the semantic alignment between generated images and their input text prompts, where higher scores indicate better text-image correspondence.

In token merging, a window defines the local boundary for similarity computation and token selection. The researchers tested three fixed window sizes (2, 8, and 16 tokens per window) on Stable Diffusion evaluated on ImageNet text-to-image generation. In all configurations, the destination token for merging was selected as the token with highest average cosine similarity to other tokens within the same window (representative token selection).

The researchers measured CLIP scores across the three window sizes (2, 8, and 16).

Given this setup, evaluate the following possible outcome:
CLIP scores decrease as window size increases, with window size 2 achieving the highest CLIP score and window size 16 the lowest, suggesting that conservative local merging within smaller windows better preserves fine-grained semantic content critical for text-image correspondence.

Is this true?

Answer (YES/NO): NO